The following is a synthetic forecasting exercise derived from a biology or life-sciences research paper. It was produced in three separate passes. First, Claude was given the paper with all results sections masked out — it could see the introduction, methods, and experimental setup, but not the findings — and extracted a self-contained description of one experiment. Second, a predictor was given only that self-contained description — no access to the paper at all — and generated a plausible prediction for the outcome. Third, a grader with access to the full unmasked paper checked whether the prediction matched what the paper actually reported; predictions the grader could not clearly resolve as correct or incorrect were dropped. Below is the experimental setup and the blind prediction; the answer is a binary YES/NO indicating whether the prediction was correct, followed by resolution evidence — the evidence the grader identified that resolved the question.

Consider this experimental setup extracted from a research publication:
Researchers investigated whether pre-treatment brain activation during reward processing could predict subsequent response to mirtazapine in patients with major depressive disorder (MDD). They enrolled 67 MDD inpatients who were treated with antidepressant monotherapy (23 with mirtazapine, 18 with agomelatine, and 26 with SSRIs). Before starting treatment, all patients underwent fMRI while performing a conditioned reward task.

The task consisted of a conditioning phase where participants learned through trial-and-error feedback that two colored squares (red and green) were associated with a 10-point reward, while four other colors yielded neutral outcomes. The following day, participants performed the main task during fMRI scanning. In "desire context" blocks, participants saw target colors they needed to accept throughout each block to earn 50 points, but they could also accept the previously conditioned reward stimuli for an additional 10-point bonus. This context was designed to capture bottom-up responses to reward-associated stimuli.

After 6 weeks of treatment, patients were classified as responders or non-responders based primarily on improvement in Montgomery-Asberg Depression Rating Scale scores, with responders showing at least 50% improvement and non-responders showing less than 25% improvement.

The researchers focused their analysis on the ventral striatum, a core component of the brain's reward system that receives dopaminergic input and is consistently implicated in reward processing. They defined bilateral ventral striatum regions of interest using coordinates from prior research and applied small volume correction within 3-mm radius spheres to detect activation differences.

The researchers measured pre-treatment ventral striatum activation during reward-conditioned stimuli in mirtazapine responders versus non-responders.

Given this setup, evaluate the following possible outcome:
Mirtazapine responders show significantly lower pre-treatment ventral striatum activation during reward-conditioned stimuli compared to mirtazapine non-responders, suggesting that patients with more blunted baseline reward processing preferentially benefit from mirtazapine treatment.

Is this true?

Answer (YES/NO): NO